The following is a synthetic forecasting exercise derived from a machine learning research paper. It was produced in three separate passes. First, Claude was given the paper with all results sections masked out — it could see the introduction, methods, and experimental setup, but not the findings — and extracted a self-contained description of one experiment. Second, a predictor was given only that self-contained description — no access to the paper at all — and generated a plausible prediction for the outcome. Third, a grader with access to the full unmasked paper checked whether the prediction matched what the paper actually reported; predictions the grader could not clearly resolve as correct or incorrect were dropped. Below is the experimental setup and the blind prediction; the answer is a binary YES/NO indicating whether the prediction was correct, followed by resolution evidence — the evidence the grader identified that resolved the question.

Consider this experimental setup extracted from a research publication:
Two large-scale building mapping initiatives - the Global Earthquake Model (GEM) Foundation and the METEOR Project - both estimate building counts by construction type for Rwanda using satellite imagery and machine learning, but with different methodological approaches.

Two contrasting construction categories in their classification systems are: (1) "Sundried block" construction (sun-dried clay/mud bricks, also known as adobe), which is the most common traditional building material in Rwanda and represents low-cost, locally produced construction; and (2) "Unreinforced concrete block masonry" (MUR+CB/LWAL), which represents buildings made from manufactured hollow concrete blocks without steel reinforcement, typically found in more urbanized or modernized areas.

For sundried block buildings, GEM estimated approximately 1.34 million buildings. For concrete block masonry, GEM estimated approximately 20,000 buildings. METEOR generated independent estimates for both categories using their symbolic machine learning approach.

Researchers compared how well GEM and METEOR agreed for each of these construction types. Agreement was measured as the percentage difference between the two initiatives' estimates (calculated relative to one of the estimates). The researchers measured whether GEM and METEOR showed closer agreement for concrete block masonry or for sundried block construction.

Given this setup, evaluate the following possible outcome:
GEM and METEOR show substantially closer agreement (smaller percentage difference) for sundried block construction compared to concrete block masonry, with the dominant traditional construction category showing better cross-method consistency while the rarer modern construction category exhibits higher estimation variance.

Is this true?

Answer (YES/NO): YES